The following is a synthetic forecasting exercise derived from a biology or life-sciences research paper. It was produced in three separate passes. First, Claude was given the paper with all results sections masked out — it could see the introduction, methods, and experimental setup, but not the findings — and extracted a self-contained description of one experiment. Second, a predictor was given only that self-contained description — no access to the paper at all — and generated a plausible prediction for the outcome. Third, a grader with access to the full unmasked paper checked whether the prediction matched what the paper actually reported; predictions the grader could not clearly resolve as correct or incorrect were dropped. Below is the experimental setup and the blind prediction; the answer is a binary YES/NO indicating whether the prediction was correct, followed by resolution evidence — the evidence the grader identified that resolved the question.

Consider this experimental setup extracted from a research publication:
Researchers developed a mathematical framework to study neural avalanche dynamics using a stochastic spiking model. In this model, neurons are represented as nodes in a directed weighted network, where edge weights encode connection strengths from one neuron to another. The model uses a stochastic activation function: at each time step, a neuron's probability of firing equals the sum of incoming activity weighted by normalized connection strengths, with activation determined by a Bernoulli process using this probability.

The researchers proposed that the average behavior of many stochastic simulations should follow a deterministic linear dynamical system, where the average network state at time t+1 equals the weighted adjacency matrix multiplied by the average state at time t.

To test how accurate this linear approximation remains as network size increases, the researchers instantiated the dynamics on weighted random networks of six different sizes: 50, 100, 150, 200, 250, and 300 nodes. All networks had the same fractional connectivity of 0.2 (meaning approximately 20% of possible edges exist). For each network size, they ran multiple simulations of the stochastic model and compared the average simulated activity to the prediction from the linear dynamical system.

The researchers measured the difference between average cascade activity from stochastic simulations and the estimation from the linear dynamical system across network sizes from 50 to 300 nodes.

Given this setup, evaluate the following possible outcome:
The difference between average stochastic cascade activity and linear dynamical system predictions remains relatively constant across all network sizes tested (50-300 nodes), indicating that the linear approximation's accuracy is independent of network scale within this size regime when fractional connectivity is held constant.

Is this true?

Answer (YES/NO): NO